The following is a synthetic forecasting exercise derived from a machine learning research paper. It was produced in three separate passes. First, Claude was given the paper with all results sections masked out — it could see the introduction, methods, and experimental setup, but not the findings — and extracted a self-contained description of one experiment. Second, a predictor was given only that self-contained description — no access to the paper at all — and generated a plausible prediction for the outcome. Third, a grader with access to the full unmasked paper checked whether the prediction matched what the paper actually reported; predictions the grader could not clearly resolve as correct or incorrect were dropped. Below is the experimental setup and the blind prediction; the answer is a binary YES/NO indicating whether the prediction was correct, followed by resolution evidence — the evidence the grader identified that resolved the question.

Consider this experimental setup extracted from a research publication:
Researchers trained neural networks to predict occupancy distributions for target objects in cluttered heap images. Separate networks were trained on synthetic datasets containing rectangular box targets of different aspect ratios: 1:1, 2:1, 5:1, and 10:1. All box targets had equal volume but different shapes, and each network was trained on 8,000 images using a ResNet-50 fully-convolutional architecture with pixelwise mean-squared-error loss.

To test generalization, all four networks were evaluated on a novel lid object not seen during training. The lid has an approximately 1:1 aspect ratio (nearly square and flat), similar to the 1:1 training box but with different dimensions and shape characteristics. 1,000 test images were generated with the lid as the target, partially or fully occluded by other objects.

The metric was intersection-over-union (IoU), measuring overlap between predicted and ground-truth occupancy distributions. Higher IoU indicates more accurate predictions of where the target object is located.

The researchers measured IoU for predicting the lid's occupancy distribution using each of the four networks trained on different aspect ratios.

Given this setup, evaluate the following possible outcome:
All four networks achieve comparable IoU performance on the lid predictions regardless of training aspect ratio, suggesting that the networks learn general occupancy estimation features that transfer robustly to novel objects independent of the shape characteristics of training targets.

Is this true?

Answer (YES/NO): NO